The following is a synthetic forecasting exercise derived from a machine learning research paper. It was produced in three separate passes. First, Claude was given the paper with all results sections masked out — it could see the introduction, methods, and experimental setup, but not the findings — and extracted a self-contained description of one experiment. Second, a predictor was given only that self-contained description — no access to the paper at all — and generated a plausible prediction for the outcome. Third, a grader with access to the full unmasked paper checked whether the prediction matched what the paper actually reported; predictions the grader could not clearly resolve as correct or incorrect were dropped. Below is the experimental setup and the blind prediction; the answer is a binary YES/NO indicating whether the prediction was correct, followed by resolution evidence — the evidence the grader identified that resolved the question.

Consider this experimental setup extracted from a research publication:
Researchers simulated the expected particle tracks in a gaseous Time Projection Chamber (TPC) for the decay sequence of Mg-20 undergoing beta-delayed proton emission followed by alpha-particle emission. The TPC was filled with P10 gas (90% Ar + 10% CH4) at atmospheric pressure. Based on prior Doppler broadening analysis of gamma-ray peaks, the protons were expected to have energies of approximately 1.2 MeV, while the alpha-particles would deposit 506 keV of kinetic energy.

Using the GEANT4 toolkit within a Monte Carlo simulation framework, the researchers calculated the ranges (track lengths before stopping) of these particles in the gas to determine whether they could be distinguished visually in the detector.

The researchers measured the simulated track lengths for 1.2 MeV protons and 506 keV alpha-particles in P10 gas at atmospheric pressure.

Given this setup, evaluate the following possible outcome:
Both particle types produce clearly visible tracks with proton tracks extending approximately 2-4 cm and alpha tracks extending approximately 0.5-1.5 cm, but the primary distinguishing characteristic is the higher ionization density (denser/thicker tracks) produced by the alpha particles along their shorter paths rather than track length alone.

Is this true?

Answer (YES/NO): NO